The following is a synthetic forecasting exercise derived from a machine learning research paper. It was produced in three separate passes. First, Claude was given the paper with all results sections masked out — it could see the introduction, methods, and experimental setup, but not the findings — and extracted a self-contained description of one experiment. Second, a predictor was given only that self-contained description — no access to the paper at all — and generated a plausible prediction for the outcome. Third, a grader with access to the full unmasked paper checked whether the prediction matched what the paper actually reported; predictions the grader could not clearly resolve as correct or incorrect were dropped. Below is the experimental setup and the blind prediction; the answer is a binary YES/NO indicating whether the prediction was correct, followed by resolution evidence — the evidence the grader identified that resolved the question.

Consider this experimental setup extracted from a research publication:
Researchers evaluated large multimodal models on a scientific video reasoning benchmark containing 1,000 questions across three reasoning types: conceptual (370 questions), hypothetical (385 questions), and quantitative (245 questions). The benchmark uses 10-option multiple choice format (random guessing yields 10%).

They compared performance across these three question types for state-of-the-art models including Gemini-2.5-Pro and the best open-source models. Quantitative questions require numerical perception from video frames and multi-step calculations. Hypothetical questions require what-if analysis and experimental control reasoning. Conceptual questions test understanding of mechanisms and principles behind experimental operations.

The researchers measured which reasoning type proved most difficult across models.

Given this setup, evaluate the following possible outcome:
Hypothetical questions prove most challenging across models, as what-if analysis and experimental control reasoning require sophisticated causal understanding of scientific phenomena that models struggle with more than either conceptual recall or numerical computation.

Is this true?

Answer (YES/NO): NO